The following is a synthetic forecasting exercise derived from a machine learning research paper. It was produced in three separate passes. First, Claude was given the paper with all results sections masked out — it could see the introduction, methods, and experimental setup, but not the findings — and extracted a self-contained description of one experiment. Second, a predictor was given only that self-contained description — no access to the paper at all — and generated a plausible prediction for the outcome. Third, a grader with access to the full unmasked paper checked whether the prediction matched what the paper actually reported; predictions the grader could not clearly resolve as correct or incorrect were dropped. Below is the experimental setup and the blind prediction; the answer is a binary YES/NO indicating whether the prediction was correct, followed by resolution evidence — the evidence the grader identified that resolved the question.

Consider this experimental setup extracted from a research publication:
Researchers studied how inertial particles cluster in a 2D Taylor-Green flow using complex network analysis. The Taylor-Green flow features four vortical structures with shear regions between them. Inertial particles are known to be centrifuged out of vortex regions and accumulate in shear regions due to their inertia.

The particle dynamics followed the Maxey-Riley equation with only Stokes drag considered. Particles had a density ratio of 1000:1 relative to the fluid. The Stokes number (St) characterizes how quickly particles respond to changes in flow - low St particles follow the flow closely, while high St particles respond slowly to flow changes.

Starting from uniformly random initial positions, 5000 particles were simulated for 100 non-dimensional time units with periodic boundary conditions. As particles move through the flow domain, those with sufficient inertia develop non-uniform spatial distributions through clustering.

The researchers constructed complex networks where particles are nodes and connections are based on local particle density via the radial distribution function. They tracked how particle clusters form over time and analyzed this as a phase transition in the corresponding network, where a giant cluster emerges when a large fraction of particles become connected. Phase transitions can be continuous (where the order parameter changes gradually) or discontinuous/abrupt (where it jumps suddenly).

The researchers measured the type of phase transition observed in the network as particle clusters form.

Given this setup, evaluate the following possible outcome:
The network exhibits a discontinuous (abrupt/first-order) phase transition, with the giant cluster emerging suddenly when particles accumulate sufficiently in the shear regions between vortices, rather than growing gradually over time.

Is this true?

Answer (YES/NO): NO